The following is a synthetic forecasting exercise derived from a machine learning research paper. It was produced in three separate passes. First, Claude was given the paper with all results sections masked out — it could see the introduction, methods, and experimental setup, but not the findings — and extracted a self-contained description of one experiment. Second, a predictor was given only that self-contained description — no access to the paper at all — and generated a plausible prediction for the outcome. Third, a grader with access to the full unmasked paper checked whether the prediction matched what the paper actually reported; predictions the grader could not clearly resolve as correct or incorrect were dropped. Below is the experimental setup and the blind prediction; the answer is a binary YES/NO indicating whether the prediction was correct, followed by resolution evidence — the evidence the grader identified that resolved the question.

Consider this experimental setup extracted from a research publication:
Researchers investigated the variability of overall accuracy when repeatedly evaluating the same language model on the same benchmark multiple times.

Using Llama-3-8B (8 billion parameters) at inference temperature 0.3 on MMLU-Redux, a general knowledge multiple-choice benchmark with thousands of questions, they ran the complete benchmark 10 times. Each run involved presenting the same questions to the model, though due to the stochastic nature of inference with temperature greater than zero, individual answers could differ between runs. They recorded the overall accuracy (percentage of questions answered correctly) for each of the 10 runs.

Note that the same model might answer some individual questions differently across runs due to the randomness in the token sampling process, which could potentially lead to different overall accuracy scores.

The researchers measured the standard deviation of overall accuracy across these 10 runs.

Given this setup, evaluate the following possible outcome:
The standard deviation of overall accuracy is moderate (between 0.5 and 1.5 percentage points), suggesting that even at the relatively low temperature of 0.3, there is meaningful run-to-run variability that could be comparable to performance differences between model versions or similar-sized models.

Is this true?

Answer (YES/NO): NO